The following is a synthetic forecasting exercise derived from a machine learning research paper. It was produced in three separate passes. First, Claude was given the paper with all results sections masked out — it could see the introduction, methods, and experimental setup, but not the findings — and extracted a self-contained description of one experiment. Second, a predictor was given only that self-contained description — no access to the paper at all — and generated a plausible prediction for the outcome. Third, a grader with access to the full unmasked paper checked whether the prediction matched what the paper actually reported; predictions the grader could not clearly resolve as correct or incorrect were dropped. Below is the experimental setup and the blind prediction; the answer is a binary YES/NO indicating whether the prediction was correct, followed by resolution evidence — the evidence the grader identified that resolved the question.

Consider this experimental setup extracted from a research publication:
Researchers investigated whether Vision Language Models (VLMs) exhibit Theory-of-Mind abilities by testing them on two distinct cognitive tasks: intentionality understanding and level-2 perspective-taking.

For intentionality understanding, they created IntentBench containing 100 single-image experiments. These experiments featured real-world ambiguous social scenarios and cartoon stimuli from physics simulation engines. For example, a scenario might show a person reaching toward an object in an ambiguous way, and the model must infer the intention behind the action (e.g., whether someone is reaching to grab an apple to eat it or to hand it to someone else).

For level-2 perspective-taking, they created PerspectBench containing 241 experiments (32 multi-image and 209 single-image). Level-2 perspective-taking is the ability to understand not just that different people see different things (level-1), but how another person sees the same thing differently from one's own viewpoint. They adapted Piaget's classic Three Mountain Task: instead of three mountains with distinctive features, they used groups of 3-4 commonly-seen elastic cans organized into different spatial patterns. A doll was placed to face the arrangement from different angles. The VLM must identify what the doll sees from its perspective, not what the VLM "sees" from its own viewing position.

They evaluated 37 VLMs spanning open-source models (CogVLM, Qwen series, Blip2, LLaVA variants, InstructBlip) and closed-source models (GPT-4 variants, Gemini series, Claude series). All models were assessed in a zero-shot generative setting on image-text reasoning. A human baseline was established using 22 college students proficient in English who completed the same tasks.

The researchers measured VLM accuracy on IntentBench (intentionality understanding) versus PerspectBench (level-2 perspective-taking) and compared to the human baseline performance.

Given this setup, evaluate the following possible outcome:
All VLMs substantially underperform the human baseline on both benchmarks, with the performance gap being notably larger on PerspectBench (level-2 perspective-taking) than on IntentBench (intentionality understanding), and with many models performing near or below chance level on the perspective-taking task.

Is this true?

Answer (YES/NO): NO